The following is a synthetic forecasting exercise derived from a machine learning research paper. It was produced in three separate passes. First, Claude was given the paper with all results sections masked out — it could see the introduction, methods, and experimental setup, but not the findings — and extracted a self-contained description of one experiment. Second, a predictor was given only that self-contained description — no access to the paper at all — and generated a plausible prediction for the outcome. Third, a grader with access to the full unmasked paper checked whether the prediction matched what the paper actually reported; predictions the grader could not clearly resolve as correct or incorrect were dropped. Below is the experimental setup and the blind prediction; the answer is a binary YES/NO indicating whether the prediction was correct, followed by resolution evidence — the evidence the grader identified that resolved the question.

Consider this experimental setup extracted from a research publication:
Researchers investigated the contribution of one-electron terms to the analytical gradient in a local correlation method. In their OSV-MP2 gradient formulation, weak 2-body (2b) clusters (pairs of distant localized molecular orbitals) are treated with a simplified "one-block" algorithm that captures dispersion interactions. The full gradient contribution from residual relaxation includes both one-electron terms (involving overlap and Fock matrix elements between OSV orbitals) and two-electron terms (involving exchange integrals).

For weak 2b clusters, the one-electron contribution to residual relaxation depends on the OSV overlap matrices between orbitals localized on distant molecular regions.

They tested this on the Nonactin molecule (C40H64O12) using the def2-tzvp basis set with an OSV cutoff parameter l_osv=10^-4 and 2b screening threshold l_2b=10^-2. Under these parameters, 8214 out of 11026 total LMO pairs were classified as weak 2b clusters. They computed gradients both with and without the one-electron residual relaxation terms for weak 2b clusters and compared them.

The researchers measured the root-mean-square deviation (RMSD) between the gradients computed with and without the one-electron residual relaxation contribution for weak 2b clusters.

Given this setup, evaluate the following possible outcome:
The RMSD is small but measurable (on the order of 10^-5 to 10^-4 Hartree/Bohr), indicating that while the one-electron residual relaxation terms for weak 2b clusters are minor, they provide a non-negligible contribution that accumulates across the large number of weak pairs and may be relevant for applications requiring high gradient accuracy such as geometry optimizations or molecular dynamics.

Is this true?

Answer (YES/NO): YES